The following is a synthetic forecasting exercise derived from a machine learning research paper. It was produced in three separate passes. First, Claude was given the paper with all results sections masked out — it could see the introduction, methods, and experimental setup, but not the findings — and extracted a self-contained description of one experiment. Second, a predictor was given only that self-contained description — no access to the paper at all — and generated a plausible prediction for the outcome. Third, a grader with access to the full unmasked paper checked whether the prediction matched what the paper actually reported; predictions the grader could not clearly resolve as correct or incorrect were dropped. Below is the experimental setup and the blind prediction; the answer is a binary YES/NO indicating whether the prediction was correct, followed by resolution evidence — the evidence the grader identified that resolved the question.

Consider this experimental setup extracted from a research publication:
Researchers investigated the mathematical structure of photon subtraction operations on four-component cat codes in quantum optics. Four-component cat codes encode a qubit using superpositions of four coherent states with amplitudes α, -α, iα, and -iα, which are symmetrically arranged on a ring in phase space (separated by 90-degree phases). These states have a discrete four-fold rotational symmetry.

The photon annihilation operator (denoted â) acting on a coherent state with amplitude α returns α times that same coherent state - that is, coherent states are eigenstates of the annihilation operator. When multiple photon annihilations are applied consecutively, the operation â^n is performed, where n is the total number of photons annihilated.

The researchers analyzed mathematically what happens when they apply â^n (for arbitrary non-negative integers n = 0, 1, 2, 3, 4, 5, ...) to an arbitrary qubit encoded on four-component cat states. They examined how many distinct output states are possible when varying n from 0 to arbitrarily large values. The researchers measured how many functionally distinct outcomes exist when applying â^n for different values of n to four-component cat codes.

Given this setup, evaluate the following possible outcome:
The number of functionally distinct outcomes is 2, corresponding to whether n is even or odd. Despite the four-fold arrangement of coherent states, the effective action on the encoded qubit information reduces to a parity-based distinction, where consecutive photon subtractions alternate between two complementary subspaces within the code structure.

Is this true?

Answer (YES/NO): NO